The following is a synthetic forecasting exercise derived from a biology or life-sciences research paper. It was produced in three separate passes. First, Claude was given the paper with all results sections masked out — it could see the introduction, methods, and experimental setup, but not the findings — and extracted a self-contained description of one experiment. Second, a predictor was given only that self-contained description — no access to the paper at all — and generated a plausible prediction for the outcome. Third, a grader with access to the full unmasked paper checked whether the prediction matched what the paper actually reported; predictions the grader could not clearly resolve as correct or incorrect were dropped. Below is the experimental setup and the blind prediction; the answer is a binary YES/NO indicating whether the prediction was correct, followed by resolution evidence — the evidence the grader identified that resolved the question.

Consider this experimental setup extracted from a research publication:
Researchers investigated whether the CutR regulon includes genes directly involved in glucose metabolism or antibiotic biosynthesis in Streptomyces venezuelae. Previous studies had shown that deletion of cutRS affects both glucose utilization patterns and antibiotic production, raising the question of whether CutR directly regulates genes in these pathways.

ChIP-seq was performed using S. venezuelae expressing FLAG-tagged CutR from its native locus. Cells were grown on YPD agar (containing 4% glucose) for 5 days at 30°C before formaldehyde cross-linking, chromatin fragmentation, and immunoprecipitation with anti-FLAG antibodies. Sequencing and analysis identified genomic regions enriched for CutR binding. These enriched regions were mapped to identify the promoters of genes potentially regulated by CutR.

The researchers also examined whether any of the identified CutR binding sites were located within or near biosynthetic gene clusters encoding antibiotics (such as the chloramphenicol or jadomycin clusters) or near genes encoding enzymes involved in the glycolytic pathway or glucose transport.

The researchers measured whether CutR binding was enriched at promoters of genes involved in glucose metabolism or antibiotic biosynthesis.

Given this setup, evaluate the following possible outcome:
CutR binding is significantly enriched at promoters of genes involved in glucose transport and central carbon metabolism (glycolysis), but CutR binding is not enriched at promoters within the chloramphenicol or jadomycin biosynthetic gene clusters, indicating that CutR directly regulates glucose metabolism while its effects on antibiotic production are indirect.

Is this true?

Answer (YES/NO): NO